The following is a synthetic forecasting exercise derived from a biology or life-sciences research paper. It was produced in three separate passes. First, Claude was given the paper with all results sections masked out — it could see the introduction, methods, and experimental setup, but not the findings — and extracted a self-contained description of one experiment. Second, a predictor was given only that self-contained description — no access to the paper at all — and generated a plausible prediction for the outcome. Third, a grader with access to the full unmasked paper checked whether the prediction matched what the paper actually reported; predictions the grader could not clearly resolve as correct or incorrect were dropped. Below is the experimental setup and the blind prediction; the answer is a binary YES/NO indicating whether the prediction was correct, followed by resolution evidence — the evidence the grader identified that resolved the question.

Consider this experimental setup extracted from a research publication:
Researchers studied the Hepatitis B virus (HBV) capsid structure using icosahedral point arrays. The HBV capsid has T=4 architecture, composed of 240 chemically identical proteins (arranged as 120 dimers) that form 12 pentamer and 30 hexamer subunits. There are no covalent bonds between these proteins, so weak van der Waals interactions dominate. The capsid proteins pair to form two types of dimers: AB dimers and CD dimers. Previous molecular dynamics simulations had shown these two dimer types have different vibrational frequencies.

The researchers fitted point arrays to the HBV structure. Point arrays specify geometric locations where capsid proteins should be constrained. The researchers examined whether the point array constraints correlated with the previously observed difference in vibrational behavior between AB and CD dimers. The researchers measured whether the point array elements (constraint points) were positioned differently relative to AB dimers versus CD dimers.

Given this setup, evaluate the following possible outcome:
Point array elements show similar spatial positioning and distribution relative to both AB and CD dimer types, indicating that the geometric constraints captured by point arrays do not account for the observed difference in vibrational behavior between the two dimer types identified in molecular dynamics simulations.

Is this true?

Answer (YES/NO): NO